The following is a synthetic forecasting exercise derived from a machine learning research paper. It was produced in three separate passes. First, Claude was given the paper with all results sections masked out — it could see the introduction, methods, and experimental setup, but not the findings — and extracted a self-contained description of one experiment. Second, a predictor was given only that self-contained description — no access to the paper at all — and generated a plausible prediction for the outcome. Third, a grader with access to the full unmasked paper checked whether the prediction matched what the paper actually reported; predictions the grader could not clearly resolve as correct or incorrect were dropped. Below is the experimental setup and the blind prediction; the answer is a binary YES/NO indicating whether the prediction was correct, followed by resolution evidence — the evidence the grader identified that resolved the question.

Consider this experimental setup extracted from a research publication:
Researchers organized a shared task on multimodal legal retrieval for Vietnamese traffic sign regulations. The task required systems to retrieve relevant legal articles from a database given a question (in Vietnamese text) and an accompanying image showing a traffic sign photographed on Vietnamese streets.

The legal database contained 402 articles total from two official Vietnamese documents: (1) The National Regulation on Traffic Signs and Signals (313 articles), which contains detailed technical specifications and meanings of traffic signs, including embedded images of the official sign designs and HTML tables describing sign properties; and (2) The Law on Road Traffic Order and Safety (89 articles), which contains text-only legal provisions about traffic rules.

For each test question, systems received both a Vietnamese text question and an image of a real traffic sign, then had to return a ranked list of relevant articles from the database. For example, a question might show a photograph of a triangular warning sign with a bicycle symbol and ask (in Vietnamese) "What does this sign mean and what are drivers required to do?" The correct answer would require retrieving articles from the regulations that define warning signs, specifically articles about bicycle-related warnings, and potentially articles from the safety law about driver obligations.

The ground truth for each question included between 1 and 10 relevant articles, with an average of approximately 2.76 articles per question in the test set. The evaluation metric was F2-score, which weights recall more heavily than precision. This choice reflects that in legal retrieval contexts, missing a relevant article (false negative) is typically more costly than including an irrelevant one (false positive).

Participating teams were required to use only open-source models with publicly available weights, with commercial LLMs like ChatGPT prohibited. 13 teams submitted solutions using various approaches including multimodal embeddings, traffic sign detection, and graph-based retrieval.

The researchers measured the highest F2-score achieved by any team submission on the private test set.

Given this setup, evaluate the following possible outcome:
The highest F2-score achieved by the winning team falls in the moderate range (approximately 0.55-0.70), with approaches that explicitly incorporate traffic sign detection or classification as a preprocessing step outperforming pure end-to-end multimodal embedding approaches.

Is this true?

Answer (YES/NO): YES